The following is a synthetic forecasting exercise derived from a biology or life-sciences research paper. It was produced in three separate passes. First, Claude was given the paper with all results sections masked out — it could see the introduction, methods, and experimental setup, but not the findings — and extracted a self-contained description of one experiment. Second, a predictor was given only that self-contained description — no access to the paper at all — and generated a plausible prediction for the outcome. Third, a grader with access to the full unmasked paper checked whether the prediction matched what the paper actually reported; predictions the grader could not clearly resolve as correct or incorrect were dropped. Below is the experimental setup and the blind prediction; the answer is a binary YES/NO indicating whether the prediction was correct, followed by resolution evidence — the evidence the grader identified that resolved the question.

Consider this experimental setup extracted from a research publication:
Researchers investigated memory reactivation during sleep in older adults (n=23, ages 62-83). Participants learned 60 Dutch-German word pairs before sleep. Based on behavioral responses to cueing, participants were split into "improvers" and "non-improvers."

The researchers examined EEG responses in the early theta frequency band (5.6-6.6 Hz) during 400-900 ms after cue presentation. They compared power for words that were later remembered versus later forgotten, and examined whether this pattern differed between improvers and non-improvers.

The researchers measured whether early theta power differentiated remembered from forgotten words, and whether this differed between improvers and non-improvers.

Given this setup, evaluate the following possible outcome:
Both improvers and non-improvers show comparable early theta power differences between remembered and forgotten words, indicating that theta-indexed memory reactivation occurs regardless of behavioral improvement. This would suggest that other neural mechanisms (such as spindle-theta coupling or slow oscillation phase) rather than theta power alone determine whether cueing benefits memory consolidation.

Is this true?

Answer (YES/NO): NO